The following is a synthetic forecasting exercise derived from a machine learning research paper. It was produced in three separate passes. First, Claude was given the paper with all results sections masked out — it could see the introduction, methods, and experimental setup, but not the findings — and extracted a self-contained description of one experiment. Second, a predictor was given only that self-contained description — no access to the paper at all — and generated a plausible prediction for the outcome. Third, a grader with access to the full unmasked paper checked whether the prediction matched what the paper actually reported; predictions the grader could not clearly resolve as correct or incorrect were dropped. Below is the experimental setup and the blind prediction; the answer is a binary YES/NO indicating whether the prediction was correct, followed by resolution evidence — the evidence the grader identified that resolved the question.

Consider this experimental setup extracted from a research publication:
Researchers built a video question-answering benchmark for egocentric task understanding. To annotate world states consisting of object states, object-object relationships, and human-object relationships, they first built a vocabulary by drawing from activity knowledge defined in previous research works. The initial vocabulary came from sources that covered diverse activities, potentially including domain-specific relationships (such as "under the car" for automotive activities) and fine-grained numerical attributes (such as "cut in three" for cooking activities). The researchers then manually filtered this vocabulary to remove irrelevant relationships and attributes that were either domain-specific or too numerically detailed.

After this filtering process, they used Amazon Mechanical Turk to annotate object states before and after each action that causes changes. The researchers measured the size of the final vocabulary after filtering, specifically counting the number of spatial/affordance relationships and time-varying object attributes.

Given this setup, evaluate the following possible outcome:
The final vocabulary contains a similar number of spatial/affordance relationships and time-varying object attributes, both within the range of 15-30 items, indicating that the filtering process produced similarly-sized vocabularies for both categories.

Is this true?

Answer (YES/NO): NO